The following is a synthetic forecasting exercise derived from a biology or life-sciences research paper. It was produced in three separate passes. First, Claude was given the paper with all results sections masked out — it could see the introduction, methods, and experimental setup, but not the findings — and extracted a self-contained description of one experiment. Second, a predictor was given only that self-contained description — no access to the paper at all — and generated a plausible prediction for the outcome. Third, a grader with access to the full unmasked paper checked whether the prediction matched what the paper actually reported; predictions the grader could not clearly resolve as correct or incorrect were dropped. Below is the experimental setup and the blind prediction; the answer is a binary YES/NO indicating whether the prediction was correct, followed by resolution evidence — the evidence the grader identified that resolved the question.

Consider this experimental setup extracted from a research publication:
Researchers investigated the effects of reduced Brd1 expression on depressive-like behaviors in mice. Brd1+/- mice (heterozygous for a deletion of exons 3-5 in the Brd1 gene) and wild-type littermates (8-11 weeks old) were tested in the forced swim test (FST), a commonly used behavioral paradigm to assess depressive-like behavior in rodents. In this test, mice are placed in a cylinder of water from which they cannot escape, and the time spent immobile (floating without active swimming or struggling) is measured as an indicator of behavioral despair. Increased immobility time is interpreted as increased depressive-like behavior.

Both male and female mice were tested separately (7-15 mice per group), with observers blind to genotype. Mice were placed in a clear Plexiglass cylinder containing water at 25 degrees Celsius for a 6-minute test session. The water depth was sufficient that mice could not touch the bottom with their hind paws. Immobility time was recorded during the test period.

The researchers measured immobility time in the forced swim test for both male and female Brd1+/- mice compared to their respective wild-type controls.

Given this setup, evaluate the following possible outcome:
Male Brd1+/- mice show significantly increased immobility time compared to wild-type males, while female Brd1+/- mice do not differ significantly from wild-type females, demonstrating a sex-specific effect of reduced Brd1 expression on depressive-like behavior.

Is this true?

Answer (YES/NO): NO